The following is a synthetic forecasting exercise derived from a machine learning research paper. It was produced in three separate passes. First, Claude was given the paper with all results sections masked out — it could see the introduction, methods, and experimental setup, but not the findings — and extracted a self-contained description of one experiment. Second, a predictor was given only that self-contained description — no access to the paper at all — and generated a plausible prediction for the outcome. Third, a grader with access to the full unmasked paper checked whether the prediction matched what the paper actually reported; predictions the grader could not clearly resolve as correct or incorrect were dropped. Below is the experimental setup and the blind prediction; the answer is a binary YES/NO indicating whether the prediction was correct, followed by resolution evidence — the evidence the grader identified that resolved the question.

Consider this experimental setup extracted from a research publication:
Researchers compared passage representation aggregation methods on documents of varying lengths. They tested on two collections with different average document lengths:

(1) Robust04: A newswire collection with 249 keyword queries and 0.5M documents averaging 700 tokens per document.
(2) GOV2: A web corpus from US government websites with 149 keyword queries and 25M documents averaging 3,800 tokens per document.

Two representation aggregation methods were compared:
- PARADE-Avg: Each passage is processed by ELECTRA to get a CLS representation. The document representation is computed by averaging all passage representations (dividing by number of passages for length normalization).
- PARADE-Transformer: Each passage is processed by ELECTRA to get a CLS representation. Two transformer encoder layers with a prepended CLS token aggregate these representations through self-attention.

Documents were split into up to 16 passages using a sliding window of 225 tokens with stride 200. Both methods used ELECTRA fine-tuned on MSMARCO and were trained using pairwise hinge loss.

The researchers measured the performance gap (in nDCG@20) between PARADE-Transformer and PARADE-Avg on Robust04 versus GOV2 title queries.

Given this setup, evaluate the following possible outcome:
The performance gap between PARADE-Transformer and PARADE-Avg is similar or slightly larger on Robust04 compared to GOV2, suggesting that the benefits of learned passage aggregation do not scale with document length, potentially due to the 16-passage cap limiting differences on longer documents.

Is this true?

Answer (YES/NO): NO